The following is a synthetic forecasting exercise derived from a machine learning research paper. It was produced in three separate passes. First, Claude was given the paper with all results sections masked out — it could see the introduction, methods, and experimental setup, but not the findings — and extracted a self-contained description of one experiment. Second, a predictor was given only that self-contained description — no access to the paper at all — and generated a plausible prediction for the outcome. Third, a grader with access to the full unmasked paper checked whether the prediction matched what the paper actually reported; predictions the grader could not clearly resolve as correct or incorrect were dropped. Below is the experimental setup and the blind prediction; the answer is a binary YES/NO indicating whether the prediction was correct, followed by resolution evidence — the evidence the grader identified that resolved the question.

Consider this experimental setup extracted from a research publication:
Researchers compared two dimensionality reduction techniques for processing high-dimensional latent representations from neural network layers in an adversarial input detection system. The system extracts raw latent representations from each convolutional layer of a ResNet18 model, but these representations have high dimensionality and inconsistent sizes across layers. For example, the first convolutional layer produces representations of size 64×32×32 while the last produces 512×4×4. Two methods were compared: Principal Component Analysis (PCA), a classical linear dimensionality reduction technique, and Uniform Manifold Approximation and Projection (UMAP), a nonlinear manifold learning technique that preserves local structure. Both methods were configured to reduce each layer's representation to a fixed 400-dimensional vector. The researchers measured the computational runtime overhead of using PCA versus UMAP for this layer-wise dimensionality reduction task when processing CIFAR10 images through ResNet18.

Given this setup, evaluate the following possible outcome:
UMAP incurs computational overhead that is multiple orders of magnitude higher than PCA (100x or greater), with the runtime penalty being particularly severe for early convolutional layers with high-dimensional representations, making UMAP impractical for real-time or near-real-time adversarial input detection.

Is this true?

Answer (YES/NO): NO